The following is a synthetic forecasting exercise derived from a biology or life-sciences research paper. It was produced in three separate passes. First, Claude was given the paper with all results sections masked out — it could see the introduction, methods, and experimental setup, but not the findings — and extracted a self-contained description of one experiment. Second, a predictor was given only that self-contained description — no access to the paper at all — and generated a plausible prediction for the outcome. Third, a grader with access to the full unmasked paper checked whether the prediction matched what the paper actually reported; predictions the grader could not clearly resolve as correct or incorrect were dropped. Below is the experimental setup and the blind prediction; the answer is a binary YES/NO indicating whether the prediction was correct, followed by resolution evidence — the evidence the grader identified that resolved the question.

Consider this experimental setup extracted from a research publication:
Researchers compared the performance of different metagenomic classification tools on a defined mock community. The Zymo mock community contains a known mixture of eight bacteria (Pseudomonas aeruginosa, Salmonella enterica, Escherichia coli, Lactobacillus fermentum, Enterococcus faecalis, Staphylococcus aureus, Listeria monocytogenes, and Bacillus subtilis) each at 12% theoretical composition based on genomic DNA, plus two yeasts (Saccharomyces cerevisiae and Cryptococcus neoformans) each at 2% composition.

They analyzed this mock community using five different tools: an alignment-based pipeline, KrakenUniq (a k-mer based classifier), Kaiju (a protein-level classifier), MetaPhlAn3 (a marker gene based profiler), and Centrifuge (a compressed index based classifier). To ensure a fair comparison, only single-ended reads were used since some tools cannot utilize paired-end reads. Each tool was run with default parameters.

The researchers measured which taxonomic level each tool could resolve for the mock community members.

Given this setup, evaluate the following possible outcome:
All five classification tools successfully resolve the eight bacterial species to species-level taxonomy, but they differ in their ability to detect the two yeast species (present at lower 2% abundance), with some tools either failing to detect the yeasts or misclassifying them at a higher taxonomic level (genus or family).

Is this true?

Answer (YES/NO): NO